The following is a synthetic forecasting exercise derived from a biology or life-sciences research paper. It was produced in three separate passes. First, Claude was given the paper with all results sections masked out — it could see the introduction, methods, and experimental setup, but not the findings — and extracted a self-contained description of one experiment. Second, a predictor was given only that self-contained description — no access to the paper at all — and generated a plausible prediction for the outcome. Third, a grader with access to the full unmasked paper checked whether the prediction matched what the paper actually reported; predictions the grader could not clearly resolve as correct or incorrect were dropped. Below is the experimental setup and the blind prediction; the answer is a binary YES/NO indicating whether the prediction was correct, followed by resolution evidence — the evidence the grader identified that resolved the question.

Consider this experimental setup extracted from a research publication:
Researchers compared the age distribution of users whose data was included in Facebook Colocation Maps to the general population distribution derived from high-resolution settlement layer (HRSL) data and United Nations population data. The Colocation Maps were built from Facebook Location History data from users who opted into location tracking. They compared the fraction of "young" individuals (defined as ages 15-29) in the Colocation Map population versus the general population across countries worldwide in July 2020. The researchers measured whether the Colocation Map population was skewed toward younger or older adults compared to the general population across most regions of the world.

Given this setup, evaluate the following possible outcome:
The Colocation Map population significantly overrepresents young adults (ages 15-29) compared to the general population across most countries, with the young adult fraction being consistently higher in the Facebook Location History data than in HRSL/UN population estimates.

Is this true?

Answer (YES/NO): NO